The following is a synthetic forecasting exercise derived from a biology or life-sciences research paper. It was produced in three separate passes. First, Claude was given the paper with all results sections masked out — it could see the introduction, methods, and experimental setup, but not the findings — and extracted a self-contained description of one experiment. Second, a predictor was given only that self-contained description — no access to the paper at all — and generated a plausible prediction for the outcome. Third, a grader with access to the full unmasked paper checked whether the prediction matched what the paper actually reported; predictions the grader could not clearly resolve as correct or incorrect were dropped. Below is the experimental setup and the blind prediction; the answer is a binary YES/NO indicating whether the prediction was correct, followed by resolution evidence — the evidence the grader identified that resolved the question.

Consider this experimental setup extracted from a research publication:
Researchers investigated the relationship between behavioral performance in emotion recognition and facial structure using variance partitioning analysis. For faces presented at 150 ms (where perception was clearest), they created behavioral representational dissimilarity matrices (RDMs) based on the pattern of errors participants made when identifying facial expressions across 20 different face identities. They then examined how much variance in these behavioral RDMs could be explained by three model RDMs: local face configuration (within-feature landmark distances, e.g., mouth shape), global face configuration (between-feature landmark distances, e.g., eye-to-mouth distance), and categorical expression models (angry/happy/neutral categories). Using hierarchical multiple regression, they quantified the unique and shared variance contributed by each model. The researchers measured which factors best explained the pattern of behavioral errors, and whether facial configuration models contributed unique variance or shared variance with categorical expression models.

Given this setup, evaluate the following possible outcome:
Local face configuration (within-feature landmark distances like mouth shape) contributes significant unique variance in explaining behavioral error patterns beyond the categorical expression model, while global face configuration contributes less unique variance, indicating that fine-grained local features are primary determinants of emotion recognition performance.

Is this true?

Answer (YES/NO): NO